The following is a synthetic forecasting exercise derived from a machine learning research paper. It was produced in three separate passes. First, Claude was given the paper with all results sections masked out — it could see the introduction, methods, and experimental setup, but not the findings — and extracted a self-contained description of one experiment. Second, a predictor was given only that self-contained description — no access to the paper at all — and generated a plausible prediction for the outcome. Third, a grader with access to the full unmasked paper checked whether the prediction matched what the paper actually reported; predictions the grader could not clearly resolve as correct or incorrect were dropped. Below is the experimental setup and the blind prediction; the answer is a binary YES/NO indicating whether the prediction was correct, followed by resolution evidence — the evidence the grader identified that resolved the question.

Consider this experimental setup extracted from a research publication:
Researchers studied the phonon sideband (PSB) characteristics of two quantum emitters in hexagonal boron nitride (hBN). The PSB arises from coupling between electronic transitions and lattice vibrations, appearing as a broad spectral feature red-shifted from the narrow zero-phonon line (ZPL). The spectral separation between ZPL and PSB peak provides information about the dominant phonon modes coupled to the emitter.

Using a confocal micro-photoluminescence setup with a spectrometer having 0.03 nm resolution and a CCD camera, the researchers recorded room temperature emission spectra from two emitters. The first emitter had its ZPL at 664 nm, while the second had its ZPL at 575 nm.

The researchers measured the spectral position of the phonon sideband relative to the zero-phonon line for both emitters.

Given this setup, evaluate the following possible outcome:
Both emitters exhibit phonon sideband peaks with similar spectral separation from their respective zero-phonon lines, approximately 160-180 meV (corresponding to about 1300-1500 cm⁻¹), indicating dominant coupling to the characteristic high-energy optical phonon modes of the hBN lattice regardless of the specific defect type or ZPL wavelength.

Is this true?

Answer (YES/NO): NO